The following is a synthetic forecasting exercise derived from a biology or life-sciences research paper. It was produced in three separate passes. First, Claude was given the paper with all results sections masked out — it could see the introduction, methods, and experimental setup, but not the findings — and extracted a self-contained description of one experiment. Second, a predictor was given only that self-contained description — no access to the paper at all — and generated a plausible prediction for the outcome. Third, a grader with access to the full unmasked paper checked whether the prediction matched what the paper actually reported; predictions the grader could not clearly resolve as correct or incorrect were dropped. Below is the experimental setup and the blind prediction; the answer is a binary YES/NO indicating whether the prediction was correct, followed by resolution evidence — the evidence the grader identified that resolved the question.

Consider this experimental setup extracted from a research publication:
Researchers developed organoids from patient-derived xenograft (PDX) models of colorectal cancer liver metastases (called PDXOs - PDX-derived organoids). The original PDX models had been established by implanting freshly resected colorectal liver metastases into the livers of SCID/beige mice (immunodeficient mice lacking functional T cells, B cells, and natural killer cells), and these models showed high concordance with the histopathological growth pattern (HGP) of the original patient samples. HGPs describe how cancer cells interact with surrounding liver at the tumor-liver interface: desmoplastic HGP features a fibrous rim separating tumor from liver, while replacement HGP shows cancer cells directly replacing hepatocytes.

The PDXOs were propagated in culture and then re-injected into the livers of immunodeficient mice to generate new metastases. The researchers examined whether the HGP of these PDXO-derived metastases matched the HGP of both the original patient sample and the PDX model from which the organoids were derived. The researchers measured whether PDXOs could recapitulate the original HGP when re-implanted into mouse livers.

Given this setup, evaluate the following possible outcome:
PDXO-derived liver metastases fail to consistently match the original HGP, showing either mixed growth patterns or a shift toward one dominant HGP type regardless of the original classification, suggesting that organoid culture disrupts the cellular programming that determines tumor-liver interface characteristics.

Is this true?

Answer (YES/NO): NO